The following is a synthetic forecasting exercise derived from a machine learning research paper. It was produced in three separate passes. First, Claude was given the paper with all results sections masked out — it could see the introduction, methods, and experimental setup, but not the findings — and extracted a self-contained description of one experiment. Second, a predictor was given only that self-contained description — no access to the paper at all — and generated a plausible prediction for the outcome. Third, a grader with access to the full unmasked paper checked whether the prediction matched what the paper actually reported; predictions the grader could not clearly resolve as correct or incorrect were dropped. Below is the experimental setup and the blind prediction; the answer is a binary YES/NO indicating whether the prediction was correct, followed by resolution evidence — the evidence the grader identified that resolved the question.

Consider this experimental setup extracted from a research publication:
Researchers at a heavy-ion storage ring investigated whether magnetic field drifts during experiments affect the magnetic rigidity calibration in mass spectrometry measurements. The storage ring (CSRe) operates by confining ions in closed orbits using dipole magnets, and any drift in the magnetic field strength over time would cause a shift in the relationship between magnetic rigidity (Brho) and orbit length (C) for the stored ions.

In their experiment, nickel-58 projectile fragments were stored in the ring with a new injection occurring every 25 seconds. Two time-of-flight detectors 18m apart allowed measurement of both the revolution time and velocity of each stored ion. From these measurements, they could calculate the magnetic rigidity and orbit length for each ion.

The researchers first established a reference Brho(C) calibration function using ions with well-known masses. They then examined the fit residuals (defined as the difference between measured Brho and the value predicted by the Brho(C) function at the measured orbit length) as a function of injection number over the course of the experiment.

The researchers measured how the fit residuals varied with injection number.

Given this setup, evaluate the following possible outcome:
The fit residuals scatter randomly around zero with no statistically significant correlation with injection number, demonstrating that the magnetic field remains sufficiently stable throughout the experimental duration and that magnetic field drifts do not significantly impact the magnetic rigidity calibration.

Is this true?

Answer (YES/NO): NO